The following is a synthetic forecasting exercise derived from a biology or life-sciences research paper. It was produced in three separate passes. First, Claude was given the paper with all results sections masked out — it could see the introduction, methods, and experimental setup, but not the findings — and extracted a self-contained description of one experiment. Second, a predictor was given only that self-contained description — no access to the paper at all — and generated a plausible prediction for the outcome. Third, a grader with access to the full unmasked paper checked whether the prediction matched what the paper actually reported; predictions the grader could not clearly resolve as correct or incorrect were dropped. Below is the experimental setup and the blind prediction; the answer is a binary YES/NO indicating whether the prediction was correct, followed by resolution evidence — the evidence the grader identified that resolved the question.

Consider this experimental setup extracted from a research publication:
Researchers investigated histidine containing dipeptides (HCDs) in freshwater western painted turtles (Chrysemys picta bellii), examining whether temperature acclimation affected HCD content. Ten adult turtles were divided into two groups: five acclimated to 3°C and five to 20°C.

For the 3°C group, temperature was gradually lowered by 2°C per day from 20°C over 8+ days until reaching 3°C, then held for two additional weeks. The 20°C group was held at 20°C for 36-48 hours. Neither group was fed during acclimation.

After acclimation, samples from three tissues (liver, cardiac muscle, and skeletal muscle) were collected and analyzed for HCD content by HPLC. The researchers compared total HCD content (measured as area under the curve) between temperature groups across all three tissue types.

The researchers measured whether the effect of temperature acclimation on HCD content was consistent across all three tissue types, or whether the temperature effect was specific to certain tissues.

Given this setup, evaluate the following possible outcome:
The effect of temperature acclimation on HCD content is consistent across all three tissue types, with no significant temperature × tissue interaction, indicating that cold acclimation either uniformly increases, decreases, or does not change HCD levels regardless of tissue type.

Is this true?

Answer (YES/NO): NO